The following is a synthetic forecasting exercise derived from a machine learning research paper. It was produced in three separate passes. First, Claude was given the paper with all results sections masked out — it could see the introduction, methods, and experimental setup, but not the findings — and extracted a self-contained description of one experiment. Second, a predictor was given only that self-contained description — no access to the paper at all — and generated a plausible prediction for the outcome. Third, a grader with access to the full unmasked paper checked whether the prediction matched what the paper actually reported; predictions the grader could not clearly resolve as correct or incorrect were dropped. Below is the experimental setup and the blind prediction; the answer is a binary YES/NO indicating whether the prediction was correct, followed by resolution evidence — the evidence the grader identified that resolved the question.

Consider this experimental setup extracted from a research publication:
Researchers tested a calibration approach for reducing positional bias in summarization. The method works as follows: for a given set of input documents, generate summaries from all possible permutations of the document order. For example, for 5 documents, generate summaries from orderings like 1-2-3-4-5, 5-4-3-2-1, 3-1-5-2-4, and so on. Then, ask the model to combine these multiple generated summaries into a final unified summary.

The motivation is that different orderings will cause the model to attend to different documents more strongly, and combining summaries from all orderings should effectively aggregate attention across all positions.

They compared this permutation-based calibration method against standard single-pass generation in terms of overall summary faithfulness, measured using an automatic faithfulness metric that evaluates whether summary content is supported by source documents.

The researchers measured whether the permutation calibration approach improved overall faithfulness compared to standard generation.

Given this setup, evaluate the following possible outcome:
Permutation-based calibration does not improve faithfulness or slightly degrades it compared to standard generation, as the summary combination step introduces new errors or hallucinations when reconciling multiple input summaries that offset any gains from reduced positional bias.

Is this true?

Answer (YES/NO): NO